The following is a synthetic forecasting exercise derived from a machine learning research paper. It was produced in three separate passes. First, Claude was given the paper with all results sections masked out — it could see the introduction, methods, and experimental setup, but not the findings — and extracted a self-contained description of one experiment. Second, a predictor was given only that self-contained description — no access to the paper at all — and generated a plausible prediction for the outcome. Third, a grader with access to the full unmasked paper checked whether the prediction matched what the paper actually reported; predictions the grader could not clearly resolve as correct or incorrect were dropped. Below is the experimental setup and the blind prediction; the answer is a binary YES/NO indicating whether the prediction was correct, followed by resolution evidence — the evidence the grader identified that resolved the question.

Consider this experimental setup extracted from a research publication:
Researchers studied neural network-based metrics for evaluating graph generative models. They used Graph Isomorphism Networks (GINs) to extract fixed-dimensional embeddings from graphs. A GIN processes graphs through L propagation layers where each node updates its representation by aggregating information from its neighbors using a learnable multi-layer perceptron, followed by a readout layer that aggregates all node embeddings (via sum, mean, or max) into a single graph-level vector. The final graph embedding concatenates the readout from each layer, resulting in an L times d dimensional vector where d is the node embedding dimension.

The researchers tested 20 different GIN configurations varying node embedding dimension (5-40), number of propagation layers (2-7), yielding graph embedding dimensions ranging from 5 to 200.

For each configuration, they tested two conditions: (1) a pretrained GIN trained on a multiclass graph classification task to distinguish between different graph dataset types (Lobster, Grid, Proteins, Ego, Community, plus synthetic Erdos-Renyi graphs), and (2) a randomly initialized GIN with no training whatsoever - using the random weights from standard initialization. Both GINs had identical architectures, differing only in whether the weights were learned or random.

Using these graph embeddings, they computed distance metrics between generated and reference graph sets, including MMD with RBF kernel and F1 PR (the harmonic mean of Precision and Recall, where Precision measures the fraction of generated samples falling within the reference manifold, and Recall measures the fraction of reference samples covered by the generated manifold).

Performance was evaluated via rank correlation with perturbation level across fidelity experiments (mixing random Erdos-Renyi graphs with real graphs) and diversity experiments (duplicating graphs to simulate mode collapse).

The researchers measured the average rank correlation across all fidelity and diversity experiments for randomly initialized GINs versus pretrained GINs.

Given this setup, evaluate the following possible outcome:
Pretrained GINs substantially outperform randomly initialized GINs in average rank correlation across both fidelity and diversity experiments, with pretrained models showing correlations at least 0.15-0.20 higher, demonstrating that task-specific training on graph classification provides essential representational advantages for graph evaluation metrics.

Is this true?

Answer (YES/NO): NO